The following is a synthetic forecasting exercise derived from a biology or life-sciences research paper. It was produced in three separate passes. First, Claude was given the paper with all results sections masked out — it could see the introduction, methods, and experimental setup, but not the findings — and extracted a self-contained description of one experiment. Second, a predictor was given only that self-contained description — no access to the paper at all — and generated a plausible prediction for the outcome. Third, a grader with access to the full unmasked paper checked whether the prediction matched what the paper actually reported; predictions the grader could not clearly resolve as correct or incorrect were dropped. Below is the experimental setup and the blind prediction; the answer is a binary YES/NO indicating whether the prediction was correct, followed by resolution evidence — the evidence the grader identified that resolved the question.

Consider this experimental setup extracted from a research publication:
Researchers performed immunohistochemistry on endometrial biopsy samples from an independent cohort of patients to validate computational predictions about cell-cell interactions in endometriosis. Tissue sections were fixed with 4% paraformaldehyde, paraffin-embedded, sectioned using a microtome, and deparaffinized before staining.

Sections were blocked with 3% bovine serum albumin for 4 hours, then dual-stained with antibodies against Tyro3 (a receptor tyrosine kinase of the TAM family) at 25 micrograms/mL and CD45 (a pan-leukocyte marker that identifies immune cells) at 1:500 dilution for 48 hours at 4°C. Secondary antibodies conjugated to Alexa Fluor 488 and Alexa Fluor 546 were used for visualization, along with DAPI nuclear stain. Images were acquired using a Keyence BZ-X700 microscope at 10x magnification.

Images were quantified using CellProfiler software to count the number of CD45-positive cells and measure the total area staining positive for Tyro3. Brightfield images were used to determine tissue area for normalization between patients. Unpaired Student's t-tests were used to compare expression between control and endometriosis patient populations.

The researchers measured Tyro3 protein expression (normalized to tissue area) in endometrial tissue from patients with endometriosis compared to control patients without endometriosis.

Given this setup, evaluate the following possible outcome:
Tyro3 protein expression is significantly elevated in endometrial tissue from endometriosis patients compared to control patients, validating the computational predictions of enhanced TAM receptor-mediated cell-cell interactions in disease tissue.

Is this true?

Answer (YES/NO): NO